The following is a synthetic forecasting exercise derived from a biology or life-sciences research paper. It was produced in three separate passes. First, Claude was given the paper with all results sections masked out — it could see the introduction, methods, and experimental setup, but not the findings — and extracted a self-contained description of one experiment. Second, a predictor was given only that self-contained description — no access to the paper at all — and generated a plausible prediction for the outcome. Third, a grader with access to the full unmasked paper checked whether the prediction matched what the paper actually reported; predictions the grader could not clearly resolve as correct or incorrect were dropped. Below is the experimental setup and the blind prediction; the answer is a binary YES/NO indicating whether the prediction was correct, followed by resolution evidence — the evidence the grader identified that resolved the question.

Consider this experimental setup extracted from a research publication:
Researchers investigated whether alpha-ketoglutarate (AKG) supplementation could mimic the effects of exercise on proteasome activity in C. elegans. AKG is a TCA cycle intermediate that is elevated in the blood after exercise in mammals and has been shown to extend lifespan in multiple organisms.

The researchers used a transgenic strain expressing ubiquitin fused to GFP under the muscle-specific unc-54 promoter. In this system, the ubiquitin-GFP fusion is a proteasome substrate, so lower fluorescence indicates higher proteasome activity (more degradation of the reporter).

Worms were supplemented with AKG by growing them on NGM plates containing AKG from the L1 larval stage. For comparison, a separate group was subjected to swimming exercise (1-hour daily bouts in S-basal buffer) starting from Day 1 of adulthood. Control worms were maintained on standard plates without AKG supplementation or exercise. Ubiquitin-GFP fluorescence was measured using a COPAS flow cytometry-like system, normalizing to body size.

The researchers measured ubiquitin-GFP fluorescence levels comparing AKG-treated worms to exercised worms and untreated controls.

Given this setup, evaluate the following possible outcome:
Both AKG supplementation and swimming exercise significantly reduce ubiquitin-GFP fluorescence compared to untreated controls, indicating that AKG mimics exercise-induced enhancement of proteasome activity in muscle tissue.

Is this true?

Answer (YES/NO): NO